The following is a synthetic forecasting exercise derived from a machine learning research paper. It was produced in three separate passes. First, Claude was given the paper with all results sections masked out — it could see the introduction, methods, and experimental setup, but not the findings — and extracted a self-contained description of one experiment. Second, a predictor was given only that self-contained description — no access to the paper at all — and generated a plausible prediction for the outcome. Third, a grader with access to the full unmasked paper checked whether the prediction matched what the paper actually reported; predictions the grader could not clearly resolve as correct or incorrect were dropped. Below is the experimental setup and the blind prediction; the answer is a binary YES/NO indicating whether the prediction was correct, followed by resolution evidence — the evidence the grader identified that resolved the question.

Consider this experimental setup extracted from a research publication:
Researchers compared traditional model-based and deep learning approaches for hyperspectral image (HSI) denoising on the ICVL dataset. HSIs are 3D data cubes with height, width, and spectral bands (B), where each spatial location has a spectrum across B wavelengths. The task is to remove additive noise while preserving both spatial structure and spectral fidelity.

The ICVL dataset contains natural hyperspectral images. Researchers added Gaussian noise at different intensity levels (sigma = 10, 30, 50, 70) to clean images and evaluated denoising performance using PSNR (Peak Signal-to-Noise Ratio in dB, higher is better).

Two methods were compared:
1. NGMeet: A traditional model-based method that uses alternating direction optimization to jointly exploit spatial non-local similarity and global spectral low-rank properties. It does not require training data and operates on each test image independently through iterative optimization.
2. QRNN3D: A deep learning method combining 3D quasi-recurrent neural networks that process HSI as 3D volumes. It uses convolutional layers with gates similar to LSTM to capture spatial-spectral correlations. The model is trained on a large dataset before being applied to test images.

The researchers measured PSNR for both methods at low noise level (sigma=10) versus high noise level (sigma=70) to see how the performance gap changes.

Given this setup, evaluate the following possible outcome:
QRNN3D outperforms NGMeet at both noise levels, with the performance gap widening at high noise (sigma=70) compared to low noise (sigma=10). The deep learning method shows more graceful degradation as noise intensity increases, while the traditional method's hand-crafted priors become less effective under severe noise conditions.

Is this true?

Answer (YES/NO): NO